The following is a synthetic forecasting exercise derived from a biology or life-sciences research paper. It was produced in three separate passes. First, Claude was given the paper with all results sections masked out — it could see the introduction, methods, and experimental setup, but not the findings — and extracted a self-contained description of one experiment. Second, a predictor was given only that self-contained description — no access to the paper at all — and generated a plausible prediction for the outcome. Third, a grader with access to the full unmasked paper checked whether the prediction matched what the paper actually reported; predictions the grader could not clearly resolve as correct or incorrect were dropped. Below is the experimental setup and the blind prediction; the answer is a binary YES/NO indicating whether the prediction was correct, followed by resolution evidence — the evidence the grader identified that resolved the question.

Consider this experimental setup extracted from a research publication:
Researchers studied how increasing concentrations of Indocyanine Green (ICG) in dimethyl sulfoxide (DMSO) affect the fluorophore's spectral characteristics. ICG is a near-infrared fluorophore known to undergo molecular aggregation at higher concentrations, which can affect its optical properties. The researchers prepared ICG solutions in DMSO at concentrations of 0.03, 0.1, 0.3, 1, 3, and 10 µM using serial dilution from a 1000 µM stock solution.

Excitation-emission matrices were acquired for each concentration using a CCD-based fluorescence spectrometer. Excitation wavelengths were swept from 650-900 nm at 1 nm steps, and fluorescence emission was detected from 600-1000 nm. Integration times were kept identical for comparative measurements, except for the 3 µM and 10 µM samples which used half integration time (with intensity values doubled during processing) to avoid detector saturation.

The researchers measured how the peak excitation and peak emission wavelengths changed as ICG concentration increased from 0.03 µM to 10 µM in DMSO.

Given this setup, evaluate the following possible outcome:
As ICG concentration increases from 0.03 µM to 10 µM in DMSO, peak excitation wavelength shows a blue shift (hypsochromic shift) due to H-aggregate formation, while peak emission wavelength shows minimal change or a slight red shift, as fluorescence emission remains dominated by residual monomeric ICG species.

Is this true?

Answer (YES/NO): NO